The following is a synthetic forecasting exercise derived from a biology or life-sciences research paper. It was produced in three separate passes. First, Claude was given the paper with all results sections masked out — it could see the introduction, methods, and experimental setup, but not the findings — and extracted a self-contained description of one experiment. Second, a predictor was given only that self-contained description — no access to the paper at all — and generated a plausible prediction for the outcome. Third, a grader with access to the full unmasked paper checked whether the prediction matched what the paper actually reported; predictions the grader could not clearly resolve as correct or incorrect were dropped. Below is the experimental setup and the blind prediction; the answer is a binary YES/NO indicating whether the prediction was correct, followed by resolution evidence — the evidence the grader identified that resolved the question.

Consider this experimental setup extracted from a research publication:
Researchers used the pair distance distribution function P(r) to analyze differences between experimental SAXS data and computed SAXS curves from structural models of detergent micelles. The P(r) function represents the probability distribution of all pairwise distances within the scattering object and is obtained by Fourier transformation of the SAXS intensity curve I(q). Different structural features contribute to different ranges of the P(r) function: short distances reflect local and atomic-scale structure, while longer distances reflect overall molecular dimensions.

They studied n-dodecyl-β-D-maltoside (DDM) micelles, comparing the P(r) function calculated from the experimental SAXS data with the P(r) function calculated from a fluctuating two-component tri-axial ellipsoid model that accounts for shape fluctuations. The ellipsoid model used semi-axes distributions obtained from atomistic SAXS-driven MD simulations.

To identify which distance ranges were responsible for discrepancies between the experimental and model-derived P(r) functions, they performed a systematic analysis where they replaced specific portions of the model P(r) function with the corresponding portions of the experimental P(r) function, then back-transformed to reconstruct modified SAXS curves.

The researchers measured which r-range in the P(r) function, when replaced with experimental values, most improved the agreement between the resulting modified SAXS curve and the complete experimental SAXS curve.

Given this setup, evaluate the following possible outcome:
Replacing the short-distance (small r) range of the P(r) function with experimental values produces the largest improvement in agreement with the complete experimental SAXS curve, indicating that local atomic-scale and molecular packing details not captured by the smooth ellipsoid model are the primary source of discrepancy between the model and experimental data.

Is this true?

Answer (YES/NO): YES